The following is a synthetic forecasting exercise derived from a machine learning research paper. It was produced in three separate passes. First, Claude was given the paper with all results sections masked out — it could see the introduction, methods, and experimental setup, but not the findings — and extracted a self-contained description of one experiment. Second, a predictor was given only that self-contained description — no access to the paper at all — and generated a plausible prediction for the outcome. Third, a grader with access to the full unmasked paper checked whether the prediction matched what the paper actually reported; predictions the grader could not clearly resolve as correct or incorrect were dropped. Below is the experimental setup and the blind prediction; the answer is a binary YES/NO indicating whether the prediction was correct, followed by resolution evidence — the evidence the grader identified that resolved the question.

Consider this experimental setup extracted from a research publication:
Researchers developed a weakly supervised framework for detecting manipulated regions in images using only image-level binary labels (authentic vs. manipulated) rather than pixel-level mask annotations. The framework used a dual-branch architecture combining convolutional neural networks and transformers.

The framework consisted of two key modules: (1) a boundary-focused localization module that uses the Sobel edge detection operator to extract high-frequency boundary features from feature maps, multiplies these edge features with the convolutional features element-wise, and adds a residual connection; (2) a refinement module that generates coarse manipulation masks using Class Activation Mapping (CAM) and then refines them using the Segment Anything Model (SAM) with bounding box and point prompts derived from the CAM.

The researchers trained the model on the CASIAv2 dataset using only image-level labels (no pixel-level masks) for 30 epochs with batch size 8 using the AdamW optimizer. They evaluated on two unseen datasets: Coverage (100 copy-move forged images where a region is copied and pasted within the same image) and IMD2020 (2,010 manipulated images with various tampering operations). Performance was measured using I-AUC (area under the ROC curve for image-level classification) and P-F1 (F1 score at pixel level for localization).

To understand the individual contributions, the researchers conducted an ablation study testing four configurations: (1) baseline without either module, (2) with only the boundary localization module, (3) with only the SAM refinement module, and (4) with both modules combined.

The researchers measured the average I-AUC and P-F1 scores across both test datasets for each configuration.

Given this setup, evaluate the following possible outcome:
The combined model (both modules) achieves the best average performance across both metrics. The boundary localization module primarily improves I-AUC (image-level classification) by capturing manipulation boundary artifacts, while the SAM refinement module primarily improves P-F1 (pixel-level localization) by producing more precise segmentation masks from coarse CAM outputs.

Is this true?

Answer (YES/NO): NO